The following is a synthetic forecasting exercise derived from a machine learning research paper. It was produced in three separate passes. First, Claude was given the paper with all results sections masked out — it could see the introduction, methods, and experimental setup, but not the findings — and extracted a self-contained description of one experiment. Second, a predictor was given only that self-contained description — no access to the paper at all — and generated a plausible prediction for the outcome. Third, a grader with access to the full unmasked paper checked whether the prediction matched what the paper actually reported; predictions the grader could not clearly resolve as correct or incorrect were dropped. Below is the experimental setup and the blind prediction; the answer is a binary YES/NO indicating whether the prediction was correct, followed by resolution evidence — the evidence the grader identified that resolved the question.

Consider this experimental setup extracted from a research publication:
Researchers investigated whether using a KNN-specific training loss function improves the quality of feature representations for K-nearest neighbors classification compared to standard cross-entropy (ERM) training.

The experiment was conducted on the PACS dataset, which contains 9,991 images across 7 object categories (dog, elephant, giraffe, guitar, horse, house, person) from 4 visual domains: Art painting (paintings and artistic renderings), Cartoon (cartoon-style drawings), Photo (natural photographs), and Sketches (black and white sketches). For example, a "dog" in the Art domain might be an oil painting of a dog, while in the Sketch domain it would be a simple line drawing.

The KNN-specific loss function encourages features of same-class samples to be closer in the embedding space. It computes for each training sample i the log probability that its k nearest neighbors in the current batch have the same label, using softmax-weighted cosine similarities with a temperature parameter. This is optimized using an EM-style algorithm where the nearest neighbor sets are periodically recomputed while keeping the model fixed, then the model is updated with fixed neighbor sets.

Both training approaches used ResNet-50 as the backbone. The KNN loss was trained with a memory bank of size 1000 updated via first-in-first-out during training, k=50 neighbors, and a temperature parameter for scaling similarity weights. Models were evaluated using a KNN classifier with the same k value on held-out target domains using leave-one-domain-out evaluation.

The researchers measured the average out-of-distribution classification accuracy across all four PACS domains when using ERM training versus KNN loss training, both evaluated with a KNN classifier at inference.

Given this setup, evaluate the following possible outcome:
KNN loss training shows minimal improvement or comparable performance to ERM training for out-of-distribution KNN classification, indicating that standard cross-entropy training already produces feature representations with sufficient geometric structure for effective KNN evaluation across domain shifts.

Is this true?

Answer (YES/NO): NO